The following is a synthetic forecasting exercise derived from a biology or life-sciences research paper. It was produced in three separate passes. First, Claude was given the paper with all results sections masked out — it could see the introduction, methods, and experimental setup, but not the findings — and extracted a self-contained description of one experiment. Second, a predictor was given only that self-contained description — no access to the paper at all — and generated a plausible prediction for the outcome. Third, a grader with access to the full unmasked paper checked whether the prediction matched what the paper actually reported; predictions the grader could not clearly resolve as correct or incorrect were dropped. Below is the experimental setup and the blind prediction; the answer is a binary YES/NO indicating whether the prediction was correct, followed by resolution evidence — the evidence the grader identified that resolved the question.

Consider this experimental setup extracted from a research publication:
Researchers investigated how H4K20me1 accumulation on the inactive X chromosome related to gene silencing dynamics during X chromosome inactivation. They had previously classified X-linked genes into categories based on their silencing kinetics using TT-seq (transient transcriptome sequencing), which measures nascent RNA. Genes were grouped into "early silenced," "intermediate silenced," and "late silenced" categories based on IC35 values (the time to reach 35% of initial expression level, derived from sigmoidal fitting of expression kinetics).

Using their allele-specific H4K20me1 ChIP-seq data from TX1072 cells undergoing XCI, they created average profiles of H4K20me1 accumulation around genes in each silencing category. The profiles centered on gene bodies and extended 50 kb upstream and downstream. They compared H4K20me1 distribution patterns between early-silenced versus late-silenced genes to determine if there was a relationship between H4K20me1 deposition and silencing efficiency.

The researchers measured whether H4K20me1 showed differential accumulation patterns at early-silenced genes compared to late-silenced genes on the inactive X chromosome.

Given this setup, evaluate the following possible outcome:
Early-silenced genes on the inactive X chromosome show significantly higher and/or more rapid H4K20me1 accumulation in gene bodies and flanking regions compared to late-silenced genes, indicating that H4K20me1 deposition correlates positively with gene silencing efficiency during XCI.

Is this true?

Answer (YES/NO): NO